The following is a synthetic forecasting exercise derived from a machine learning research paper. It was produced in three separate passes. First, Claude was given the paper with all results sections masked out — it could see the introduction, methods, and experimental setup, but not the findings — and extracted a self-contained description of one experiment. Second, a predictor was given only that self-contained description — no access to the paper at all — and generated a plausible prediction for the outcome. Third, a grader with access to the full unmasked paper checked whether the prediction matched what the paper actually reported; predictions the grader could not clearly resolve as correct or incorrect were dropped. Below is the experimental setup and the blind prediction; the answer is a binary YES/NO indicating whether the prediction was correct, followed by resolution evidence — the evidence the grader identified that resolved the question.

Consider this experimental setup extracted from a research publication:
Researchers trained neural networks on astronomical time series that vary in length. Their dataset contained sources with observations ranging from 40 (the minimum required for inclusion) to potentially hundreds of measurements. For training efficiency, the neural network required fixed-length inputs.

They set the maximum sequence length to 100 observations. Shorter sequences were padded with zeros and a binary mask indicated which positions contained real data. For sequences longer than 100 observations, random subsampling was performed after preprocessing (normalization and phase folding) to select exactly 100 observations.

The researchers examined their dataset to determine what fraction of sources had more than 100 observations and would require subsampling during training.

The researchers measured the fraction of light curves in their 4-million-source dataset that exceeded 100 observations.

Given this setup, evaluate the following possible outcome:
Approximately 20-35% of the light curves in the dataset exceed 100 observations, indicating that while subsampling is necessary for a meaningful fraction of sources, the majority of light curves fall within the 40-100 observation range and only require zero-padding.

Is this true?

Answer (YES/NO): NO